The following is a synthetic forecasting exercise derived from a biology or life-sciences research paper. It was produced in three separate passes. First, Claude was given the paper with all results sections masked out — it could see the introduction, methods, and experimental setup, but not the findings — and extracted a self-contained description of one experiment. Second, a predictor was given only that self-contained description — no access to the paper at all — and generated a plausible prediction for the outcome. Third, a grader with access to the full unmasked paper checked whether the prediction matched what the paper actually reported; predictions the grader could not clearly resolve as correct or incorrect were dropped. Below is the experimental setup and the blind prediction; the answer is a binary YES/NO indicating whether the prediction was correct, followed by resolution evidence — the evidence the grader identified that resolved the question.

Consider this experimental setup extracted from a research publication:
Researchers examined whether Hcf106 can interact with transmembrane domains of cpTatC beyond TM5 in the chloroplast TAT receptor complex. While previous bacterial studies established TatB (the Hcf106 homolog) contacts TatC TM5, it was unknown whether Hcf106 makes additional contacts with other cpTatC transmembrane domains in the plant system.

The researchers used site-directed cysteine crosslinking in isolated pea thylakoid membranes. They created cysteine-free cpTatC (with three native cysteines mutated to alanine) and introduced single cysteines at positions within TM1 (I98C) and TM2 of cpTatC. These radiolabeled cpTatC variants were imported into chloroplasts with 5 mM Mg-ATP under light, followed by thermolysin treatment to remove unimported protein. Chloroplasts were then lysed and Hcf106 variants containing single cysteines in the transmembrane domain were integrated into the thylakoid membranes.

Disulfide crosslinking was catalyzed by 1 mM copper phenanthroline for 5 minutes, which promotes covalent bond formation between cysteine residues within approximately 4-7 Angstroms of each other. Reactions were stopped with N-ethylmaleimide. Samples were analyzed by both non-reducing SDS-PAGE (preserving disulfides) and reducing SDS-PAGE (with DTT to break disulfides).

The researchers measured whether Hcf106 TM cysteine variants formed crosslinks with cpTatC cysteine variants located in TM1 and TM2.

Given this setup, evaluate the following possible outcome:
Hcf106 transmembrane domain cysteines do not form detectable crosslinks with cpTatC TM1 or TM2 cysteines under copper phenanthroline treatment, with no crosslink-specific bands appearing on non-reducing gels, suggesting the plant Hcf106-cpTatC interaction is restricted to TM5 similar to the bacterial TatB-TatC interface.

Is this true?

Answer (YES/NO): NO